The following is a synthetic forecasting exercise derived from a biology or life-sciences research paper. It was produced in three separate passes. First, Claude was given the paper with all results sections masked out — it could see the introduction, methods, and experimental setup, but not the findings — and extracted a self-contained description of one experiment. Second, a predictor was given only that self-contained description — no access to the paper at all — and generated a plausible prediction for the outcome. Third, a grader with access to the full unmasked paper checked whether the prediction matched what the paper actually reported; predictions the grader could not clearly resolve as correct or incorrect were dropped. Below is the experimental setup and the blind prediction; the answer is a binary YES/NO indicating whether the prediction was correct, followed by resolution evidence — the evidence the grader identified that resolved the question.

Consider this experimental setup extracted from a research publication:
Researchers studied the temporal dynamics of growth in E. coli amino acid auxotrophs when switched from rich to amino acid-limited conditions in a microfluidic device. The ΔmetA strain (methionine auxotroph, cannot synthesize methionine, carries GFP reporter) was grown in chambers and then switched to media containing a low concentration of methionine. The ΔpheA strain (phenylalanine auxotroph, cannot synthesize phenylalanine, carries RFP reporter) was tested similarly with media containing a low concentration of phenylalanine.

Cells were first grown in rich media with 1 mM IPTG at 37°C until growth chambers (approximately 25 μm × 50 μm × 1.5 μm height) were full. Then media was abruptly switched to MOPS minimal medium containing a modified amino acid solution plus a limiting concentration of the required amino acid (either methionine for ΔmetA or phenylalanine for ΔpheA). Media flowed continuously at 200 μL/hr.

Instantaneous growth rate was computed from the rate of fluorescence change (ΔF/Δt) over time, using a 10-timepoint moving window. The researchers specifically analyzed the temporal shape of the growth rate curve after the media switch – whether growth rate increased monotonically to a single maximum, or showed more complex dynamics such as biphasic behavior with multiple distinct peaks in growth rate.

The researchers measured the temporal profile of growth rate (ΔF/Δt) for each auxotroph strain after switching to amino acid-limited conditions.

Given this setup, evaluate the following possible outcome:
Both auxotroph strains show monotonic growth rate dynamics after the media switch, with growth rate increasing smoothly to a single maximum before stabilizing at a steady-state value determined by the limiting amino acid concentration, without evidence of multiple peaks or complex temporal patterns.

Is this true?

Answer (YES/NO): NO